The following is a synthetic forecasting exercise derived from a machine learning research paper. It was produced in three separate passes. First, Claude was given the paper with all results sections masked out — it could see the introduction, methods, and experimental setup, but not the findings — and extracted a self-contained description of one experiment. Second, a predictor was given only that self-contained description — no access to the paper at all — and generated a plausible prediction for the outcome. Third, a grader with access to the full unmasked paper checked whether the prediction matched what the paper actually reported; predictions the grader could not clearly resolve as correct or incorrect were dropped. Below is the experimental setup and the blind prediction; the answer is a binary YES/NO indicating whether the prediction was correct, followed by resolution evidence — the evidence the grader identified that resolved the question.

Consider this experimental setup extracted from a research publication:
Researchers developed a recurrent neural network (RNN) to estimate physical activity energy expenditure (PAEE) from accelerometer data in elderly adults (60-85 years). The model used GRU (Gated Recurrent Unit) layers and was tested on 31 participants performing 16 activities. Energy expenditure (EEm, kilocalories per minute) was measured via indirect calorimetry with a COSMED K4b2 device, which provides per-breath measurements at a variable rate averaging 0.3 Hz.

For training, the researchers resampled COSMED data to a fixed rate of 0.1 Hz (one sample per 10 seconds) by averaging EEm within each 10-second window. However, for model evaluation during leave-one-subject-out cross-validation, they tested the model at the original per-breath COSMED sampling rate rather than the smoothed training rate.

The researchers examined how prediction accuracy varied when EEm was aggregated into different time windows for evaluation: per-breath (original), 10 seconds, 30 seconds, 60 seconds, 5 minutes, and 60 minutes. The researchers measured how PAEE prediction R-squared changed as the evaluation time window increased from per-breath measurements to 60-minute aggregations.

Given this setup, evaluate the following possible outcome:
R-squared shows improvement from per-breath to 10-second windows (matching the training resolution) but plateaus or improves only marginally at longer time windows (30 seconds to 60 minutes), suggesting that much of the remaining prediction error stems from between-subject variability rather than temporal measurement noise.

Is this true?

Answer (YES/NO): NO